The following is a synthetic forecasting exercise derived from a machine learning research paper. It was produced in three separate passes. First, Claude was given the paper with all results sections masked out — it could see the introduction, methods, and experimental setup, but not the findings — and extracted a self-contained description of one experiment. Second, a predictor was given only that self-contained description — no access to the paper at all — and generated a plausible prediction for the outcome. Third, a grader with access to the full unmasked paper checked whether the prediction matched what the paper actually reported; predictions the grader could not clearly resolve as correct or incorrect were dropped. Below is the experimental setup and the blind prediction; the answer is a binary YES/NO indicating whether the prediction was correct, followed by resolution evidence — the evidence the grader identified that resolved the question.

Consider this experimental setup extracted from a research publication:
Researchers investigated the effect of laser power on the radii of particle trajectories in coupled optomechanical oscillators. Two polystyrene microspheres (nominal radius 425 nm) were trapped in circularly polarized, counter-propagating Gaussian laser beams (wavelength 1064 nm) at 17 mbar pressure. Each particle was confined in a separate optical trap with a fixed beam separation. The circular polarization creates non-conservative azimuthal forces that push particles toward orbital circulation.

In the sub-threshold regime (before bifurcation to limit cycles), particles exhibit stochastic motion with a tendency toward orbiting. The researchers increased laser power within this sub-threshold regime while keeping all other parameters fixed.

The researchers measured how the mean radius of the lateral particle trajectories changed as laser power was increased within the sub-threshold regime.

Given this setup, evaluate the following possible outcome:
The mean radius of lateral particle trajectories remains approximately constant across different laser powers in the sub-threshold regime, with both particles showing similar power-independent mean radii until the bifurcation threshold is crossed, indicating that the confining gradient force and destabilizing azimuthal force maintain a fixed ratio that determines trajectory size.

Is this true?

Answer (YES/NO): NO